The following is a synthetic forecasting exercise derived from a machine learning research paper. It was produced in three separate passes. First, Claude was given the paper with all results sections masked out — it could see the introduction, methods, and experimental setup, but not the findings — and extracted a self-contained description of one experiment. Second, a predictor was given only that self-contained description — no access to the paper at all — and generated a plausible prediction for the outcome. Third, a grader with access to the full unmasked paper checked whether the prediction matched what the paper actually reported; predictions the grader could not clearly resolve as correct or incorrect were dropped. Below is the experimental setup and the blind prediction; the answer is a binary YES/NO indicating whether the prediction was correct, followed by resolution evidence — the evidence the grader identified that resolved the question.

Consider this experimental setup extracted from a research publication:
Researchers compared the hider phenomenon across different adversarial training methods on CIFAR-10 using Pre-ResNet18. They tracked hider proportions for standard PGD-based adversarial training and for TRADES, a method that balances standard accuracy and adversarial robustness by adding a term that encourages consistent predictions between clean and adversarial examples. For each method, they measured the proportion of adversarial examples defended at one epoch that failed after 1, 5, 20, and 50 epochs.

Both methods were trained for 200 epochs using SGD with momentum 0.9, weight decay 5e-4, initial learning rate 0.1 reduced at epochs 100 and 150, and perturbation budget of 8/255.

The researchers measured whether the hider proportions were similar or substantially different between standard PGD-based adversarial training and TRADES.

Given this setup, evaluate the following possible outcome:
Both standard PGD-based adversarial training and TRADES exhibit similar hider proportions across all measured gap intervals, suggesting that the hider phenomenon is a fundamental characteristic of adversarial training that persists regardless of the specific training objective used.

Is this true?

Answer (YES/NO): YES